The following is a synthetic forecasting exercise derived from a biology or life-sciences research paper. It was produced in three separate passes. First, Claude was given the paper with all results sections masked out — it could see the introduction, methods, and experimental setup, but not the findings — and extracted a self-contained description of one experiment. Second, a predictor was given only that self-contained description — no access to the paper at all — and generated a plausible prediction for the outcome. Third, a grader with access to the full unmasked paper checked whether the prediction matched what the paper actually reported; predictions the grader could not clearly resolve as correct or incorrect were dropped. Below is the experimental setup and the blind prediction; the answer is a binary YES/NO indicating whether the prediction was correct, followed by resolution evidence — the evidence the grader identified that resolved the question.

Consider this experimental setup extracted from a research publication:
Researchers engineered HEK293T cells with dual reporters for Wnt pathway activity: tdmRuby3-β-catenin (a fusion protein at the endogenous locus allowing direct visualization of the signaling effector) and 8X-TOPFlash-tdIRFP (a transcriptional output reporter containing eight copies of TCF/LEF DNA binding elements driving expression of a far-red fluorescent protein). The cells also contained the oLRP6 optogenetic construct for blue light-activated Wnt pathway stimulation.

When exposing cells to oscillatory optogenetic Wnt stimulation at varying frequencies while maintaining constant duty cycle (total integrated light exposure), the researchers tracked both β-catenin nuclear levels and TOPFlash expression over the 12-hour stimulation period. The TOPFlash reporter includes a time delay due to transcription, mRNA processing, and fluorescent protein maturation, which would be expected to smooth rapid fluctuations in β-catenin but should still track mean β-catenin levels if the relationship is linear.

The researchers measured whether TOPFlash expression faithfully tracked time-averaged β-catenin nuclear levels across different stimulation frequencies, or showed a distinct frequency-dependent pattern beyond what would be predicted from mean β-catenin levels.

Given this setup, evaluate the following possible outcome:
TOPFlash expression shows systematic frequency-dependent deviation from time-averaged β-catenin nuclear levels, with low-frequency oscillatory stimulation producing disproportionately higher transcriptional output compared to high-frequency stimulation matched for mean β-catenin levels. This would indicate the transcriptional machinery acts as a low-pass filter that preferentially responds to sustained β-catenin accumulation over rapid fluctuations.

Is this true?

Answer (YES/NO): NO